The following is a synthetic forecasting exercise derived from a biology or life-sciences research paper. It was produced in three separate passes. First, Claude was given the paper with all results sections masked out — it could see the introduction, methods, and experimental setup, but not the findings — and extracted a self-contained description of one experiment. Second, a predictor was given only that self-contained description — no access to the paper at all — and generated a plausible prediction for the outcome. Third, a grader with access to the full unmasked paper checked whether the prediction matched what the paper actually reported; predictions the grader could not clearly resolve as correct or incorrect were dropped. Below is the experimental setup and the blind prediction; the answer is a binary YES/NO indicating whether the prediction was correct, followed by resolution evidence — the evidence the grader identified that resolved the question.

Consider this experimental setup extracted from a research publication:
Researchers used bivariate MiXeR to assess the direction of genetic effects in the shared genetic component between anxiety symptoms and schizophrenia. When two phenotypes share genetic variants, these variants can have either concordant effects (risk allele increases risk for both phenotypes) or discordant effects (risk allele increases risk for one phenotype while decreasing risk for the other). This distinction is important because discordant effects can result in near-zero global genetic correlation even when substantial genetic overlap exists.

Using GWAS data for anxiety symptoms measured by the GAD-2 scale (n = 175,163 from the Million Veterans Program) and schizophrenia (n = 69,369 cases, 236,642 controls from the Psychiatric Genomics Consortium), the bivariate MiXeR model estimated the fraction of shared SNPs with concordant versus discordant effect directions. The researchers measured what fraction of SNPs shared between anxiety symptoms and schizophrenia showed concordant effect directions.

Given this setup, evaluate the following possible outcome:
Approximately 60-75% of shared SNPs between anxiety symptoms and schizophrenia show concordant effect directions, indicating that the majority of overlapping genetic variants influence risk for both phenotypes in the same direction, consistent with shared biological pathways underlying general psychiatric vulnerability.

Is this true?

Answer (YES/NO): YES